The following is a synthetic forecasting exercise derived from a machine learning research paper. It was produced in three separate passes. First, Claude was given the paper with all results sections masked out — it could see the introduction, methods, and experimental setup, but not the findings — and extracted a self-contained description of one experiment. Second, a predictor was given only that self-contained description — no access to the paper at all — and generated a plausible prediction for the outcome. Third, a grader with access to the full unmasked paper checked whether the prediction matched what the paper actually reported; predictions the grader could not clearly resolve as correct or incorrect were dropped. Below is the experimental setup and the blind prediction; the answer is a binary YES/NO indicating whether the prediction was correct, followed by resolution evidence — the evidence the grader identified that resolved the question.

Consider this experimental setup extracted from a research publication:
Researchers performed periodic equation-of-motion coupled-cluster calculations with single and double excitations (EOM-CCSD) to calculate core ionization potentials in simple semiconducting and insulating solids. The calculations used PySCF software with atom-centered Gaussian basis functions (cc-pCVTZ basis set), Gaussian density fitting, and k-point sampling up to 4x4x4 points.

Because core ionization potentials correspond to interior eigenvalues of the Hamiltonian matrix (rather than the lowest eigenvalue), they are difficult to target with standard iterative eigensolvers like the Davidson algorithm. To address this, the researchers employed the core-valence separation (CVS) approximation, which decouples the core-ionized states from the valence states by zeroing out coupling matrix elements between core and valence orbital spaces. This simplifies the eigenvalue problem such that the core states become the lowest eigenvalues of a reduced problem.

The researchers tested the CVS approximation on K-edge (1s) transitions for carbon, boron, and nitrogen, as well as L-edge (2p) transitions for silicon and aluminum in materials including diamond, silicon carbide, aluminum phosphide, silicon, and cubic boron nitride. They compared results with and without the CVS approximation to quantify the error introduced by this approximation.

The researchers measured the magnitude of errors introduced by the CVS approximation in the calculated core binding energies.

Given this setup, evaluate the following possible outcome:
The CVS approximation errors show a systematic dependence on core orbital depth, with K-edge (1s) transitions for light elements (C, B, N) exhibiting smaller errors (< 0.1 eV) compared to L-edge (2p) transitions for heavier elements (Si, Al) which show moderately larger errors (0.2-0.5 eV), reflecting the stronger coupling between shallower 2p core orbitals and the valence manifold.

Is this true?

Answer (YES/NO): NO